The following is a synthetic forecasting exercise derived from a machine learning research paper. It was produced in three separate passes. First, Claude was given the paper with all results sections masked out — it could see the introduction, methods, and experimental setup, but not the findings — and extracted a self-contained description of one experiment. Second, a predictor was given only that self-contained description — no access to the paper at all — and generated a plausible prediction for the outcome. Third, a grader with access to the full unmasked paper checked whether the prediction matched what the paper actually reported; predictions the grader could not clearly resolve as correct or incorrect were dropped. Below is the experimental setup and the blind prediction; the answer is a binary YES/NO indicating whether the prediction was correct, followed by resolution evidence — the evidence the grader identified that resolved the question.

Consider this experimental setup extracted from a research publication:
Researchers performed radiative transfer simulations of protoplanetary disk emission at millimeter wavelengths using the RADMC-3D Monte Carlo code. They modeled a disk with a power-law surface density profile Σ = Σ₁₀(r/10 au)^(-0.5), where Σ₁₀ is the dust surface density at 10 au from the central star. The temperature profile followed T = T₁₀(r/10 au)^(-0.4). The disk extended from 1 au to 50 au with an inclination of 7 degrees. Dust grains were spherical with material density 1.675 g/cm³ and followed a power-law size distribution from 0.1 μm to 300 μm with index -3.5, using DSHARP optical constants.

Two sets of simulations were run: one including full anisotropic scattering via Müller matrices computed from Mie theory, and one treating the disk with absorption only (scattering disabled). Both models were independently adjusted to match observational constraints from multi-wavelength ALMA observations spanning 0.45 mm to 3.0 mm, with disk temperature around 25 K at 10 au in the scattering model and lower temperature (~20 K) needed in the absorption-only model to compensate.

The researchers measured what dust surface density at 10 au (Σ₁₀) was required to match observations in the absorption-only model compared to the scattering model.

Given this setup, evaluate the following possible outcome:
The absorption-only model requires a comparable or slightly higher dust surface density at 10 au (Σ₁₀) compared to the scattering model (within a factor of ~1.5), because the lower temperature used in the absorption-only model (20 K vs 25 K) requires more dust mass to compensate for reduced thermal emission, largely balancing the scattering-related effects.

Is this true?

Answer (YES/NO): NO